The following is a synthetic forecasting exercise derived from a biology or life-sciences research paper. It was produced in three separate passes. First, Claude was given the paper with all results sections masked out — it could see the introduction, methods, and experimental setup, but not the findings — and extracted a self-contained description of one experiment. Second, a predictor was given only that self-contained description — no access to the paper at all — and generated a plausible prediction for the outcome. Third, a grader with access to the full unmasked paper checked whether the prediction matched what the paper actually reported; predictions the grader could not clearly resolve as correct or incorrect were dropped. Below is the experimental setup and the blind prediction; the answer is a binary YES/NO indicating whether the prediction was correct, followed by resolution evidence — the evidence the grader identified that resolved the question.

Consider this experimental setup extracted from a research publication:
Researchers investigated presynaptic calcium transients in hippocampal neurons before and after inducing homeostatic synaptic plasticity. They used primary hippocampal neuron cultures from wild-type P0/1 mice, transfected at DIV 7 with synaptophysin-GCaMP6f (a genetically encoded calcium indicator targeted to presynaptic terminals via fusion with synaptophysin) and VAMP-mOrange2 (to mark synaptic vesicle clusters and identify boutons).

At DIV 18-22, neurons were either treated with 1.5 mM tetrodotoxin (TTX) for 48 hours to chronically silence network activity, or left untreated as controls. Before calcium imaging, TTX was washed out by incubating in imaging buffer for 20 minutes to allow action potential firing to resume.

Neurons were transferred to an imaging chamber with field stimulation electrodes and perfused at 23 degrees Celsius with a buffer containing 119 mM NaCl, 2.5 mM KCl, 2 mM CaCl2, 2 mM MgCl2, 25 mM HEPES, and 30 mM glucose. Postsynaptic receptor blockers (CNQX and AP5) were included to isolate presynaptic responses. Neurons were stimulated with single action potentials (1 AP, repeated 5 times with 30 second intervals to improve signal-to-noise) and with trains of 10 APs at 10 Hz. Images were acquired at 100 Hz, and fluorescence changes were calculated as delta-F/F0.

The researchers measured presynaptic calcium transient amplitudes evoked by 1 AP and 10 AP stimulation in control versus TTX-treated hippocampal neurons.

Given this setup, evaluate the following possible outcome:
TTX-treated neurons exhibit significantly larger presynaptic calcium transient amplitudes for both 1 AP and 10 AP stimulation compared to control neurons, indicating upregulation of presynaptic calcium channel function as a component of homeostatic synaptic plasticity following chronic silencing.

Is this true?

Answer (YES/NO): NO